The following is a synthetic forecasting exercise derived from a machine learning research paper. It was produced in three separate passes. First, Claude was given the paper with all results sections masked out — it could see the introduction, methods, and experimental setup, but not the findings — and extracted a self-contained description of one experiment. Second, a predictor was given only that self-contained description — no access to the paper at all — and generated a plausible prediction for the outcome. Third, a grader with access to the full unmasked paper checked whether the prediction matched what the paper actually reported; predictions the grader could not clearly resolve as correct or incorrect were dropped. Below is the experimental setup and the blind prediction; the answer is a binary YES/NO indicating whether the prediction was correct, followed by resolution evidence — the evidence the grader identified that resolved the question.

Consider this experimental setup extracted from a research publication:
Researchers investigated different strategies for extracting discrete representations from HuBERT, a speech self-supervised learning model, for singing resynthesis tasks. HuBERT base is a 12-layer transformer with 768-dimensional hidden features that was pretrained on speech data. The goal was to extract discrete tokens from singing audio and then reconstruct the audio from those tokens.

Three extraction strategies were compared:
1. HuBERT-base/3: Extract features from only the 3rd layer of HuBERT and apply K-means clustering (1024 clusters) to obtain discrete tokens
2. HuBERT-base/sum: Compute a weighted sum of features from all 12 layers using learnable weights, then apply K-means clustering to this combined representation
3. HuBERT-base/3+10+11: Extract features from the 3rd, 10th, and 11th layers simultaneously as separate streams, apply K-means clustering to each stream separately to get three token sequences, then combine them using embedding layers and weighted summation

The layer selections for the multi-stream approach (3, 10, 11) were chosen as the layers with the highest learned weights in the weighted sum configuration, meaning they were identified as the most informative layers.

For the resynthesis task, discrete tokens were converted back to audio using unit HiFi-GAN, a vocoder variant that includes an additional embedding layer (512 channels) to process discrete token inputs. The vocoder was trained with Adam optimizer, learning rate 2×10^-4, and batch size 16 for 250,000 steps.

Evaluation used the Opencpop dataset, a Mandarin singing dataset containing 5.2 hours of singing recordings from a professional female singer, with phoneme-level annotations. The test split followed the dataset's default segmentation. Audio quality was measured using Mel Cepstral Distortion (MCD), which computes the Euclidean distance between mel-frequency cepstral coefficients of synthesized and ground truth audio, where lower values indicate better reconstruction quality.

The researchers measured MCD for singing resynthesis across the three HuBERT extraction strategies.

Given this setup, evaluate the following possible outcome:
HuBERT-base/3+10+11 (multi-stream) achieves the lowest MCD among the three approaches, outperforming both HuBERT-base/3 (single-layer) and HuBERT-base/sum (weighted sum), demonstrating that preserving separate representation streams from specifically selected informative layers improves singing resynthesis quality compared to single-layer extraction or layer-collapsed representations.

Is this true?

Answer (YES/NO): NO